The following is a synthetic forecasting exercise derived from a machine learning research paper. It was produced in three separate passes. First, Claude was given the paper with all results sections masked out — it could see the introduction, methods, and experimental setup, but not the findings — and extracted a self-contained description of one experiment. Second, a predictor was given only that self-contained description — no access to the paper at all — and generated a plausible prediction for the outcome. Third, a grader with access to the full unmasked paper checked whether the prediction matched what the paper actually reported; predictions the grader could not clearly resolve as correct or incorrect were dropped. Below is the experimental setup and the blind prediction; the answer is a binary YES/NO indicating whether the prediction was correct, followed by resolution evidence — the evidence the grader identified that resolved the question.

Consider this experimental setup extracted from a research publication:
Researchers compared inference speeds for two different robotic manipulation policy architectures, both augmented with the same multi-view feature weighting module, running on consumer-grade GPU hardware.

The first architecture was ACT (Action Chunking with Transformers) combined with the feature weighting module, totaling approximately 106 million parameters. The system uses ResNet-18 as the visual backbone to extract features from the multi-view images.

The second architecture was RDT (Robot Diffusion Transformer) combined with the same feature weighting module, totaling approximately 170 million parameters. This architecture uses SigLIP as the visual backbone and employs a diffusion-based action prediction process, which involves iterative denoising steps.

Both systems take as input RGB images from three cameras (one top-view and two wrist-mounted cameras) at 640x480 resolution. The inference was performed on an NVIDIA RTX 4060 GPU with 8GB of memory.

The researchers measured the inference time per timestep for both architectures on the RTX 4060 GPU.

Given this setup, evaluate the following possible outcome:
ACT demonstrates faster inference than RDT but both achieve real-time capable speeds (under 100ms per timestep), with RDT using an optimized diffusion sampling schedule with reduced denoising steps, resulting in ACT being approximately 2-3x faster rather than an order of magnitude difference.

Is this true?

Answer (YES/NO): NO